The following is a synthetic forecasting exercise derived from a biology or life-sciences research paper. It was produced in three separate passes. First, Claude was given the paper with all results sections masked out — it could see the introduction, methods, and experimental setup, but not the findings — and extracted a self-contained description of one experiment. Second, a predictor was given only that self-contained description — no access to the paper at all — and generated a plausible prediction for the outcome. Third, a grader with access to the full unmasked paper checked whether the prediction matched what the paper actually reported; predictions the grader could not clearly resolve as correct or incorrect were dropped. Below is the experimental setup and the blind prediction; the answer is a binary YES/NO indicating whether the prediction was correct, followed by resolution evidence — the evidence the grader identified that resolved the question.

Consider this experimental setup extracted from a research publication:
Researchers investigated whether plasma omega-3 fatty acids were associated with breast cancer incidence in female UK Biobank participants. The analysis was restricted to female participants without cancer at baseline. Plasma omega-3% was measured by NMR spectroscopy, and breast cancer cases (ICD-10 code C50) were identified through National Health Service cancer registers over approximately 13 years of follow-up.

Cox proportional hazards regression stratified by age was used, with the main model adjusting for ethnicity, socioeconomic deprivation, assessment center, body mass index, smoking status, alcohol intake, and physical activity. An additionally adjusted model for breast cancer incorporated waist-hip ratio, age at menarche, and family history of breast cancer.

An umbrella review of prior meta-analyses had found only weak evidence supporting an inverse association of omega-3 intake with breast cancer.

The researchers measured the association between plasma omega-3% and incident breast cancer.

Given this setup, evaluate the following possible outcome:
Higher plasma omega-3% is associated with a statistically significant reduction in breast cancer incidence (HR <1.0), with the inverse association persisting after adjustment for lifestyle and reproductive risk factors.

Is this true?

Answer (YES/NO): NO